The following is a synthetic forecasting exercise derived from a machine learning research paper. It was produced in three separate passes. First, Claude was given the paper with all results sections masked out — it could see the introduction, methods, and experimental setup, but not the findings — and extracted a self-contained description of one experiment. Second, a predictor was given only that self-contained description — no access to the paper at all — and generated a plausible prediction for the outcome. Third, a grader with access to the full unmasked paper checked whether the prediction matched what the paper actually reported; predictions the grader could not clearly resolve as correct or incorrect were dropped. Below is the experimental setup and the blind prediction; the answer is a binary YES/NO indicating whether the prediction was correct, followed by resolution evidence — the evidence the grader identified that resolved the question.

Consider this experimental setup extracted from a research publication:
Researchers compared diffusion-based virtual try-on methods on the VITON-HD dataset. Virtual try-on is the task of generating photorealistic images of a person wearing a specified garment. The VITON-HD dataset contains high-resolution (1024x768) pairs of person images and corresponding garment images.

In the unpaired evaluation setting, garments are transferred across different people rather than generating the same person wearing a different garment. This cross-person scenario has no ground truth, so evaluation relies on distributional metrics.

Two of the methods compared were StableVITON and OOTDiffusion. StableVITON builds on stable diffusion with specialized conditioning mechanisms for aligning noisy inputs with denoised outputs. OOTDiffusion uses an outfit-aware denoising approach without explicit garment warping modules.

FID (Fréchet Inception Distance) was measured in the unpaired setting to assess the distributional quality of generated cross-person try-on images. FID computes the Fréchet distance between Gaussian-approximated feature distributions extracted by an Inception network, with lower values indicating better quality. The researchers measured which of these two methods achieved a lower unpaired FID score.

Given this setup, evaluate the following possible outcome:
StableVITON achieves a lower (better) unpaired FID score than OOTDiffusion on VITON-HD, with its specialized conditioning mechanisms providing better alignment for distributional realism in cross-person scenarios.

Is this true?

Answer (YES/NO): YES